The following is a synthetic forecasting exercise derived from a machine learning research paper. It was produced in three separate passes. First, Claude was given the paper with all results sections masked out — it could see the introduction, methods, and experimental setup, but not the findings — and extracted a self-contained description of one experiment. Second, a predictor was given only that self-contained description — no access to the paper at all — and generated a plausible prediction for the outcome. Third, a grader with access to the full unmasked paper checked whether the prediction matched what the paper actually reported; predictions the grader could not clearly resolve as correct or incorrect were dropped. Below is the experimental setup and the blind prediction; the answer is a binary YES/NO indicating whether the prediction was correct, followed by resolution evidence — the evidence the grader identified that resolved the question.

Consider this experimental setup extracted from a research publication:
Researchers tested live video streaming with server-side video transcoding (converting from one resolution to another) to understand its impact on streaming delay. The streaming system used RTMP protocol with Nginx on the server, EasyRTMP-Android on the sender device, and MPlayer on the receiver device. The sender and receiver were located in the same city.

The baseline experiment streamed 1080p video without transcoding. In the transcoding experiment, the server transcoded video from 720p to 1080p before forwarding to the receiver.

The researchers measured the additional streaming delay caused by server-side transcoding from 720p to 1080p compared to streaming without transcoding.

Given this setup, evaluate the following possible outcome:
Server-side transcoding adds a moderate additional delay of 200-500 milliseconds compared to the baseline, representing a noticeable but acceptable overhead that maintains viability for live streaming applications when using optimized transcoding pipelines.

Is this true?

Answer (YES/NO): YES